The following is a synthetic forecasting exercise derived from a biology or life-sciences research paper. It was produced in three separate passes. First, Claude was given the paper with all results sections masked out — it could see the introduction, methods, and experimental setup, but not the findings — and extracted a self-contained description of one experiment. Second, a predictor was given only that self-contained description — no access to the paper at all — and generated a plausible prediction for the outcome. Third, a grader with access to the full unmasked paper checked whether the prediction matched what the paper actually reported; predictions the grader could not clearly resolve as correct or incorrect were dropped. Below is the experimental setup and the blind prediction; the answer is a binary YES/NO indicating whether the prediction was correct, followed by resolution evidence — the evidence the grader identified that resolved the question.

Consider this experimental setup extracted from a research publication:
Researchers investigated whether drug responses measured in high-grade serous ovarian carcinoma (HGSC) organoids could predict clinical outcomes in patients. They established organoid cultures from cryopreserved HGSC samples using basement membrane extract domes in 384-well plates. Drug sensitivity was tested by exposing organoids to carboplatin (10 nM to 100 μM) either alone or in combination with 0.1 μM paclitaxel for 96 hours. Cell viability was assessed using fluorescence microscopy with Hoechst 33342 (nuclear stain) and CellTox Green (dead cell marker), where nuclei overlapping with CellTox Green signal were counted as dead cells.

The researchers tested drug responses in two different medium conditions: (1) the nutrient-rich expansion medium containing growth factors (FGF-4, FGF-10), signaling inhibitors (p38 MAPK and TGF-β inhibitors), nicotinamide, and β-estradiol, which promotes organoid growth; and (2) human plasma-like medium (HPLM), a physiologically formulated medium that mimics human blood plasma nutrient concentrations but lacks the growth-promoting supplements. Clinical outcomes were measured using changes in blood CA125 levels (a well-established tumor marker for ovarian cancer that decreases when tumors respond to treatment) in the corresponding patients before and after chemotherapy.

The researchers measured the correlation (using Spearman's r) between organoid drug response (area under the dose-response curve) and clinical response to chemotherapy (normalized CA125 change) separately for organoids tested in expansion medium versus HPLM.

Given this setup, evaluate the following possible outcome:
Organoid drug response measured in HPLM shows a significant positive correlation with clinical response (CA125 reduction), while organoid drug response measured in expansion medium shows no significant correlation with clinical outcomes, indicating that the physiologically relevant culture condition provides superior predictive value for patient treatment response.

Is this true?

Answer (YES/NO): YES